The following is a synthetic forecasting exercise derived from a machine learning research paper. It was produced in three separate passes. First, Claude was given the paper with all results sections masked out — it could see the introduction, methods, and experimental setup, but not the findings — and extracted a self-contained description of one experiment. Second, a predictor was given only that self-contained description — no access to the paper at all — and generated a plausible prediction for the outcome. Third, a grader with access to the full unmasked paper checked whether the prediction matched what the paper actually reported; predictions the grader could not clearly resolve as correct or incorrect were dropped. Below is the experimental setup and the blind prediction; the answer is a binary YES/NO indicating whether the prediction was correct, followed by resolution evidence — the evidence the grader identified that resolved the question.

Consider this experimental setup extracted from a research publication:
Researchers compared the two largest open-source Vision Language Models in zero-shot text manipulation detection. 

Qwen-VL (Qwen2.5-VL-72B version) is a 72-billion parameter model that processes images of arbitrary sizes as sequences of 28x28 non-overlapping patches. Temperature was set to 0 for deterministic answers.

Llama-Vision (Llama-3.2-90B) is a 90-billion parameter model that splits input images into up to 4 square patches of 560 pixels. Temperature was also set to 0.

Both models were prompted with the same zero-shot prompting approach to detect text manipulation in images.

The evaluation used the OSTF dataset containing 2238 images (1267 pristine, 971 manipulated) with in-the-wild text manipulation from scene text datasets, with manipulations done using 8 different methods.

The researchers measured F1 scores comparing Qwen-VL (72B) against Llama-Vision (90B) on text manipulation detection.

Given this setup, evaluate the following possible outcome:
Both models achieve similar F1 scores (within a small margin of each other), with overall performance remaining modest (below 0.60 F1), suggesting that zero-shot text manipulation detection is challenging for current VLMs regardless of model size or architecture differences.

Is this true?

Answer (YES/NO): NO